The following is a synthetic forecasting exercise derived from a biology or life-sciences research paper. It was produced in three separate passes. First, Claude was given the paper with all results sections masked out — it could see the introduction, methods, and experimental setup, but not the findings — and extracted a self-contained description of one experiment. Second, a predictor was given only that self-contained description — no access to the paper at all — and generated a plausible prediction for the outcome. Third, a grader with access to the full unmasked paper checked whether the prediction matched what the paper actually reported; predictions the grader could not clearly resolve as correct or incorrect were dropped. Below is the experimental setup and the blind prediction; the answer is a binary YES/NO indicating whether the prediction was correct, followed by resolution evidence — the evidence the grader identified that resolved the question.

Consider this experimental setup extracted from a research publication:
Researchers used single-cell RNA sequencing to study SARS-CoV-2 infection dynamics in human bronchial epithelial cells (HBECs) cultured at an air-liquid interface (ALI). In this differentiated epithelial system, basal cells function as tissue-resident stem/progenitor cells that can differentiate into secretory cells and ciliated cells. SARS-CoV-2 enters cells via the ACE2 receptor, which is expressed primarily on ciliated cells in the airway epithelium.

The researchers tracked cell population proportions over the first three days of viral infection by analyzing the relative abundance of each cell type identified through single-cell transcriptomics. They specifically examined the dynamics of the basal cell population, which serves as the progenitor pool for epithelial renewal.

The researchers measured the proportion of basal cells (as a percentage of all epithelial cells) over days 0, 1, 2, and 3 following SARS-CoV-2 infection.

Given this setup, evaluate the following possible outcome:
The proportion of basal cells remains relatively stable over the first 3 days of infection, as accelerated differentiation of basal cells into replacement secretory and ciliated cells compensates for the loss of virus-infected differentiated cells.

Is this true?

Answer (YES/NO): NO